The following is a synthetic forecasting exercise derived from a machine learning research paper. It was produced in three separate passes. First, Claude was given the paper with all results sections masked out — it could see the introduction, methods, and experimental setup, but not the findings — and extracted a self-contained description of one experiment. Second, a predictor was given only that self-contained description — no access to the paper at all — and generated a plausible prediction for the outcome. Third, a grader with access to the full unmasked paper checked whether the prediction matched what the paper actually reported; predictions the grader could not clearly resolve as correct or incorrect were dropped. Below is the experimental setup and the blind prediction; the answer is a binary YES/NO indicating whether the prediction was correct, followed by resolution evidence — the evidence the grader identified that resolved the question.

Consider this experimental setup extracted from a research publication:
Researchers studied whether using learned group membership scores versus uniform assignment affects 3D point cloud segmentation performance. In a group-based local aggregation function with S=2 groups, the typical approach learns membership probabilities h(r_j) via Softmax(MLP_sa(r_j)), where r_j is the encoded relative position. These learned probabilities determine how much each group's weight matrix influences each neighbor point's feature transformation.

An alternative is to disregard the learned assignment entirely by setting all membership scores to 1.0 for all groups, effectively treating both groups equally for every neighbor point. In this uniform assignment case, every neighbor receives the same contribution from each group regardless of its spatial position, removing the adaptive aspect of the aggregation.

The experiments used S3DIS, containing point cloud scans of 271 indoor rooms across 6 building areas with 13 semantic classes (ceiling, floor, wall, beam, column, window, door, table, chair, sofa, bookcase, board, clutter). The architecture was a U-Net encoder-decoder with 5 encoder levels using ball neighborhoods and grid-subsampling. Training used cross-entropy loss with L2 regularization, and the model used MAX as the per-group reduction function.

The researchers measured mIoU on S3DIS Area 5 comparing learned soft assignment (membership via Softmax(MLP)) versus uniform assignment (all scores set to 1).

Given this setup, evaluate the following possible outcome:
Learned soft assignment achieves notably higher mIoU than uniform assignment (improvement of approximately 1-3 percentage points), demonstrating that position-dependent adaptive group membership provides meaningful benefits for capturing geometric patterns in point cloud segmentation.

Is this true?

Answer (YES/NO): NO